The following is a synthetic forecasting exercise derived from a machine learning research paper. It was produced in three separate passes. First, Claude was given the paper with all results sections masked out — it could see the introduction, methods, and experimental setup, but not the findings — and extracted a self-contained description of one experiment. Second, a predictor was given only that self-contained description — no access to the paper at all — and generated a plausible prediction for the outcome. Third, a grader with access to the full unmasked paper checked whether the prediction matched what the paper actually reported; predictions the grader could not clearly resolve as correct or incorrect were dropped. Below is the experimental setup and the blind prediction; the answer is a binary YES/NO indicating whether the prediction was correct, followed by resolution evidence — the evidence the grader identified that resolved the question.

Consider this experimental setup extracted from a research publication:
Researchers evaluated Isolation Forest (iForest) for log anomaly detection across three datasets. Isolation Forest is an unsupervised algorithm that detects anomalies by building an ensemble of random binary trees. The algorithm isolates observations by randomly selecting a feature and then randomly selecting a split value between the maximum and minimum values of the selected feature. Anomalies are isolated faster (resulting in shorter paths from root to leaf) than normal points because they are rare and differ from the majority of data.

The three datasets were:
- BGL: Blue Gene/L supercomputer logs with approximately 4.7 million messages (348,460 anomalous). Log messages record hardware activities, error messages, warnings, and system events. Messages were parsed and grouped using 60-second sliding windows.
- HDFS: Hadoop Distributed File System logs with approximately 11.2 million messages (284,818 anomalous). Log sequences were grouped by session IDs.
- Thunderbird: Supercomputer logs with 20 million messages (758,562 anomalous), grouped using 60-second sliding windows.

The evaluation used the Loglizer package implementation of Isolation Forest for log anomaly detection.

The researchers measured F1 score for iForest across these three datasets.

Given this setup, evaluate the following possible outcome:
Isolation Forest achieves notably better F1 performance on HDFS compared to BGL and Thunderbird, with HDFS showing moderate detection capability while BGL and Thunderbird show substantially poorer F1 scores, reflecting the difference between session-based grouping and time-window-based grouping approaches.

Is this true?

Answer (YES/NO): NO